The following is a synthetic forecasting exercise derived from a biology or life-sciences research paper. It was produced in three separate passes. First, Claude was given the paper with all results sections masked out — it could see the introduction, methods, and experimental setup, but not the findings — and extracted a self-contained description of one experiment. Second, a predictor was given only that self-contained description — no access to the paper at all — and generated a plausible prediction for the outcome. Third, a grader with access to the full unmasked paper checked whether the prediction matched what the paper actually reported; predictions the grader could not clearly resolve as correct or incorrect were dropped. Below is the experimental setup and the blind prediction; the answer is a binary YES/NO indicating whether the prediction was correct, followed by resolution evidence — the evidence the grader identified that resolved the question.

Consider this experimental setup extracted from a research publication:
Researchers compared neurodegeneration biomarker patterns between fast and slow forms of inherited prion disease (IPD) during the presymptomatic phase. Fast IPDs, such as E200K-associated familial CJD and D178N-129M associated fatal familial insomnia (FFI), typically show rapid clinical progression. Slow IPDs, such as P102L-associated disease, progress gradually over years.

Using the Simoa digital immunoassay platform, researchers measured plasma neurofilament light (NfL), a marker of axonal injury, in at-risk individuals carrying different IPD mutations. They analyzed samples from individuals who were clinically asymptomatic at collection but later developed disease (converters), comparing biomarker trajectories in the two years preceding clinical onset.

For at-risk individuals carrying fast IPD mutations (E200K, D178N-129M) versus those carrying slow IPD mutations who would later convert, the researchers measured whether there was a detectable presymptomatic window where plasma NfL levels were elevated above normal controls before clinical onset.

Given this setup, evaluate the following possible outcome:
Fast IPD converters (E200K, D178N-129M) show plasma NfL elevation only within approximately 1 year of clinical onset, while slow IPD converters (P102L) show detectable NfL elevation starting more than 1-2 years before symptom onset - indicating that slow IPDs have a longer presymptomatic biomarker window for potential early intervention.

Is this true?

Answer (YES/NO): NO